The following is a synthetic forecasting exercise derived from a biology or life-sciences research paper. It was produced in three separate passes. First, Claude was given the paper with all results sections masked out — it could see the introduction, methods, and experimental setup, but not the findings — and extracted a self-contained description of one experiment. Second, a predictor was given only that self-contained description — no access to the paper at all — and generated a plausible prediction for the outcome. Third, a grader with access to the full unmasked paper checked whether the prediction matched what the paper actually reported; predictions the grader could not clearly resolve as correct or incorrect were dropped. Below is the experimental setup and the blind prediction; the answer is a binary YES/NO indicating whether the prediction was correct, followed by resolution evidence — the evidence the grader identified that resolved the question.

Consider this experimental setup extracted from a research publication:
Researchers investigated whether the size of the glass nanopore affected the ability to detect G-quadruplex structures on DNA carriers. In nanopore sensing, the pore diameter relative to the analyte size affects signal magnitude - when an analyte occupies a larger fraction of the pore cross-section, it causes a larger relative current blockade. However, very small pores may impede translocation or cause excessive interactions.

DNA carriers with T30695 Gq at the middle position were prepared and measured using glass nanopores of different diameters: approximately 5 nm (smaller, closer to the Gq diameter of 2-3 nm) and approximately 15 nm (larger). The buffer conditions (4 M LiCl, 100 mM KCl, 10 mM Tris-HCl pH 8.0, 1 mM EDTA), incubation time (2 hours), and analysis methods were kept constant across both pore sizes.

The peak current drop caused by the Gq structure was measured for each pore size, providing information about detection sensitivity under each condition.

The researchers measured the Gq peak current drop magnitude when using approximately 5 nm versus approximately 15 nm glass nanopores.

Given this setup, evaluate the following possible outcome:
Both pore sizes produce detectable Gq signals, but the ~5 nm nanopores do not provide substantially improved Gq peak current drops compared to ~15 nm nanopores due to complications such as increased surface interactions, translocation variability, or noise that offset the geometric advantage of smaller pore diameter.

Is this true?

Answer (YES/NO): NO